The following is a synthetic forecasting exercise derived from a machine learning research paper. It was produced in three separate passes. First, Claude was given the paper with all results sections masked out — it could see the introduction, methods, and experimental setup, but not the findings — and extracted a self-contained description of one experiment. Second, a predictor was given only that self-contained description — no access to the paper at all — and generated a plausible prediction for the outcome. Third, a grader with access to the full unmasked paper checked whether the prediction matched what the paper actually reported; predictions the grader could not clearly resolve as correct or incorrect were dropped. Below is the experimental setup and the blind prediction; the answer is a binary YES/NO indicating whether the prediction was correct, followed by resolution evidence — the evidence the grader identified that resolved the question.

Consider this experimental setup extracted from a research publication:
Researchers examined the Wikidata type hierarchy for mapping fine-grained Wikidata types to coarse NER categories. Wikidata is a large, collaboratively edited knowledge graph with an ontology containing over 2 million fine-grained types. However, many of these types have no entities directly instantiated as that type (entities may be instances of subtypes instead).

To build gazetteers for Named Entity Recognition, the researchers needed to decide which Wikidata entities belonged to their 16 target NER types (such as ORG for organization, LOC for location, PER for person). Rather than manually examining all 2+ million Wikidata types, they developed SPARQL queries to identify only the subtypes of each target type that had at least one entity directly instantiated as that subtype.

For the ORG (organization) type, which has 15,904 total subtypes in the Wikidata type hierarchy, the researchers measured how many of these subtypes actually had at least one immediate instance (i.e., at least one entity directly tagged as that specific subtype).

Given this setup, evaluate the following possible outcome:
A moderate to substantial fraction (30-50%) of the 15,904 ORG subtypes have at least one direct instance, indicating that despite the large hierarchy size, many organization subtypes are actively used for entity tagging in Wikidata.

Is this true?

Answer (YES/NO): YES